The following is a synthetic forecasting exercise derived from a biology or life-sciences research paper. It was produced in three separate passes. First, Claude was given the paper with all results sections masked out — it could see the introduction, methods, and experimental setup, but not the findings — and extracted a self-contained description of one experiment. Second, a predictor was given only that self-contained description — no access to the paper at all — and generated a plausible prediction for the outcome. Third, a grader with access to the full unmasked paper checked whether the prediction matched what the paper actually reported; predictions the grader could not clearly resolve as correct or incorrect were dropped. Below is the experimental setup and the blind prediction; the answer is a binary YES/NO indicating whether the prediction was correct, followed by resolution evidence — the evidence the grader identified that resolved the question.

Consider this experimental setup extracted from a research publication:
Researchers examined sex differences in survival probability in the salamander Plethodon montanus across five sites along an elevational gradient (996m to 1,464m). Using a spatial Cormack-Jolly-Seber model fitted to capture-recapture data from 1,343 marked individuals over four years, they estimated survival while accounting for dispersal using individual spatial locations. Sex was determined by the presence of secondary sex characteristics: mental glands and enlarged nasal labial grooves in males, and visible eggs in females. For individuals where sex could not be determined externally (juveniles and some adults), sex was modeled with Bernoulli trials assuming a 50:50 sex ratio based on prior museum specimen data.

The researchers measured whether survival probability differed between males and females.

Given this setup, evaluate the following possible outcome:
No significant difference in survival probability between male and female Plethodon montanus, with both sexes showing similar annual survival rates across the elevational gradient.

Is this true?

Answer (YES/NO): NO